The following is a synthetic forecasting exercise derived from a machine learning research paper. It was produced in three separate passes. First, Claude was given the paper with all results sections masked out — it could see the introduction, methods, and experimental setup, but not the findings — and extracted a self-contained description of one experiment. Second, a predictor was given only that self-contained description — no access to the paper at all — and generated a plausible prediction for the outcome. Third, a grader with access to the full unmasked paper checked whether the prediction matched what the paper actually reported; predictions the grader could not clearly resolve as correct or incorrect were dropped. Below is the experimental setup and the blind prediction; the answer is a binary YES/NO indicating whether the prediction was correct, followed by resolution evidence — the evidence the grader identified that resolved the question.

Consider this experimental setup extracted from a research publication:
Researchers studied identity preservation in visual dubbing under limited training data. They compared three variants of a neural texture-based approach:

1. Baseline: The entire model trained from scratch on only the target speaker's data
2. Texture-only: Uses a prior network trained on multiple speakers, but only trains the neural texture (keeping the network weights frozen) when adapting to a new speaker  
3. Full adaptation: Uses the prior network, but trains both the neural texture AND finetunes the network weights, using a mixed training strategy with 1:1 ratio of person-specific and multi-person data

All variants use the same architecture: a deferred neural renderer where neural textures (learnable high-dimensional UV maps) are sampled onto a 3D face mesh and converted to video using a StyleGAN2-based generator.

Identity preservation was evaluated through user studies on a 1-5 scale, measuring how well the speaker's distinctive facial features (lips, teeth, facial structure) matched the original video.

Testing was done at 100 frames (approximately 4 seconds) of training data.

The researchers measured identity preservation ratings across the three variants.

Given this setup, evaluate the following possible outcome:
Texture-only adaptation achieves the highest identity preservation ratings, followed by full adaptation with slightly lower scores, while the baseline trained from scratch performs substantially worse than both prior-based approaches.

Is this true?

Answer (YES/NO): NO